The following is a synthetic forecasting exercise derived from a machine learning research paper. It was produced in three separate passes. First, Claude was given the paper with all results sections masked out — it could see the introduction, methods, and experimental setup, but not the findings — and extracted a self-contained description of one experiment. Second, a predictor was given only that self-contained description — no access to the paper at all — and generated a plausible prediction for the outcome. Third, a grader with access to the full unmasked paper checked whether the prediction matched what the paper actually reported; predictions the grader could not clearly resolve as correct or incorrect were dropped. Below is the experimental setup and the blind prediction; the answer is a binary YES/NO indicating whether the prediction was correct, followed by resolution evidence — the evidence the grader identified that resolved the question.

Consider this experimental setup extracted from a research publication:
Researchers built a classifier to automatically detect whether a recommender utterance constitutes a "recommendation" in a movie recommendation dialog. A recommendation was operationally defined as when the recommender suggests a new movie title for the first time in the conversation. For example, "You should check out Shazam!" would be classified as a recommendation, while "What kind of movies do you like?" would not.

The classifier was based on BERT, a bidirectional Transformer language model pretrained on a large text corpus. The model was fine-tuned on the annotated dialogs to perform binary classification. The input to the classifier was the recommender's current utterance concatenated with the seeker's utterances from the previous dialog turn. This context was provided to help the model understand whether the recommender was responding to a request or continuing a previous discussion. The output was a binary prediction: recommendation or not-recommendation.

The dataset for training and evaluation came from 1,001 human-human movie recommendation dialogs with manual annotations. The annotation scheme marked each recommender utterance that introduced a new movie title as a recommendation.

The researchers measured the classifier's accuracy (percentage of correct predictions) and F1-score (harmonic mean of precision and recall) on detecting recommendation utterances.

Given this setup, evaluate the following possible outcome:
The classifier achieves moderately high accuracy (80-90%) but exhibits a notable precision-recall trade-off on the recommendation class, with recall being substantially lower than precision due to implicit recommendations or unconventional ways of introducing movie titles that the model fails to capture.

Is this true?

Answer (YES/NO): NO